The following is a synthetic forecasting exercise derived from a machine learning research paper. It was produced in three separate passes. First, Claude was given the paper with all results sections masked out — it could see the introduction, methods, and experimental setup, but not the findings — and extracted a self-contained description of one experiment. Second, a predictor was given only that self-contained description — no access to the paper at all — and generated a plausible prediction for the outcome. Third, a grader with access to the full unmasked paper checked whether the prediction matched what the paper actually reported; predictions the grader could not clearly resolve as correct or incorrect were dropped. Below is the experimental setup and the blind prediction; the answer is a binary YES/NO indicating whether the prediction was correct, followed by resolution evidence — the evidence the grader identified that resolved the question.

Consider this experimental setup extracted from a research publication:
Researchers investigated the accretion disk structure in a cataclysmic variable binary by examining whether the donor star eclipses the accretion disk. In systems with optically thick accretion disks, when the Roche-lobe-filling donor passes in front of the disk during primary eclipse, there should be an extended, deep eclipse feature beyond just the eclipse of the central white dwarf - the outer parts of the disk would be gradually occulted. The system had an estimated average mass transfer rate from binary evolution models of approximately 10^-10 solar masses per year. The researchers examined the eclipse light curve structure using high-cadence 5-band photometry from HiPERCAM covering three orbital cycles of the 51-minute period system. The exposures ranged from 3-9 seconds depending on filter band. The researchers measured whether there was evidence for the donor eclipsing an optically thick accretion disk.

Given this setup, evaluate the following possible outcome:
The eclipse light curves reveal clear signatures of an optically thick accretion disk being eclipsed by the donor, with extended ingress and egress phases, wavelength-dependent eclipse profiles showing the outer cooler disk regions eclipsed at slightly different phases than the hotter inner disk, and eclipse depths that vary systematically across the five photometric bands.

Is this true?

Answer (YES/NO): NO